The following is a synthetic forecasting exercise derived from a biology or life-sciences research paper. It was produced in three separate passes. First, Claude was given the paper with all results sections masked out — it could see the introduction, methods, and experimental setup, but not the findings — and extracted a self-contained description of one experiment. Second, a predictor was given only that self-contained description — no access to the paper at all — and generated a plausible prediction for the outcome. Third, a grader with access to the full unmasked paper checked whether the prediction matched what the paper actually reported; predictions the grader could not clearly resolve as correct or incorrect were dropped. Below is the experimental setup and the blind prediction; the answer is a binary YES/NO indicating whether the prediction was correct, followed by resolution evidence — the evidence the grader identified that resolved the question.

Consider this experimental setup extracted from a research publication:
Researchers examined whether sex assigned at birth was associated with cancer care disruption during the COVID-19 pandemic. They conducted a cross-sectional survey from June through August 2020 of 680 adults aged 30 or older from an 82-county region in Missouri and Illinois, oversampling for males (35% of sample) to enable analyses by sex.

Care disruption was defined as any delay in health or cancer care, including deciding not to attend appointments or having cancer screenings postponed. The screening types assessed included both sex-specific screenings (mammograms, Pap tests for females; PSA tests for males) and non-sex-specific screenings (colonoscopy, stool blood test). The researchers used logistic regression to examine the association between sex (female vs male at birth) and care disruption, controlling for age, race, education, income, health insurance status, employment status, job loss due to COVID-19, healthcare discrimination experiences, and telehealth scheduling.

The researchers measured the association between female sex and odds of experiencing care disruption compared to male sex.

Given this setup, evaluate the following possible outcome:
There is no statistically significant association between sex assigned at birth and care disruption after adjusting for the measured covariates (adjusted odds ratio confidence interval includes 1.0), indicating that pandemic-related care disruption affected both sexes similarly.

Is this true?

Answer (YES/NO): NO